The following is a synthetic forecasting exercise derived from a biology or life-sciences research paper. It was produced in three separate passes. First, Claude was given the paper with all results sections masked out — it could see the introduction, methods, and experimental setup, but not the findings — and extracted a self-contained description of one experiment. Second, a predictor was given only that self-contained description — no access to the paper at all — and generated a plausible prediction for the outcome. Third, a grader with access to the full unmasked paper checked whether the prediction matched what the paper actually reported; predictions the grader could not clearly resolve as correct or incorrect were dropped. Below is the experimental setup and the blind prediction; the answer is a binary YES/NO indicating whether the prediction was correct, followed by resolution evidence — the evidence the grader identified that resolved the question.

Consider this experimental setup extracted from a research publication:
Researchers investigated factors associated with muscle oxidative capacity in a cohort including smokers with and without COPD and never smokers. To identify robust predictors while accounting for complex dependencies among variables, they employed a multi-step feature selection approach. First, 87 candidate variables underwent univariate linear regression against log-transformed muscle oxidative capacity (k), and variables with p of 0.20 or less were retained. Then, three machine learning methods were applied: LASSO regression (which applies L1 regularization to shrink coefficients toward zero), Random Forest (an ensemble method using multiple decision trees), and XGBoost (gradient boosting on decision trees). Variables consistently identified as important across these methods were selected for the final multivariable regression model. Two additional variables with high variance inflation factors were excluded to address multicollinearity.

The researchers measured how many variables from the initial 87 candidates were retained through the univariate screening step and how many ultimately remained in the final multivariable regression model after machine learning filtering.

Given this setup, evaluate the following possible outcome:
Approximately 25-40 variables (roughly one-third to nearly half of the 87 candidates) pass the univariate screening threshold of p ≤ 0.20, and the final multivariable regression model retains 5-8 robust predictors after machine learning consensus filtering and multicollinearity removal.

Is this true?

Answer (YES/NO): NO